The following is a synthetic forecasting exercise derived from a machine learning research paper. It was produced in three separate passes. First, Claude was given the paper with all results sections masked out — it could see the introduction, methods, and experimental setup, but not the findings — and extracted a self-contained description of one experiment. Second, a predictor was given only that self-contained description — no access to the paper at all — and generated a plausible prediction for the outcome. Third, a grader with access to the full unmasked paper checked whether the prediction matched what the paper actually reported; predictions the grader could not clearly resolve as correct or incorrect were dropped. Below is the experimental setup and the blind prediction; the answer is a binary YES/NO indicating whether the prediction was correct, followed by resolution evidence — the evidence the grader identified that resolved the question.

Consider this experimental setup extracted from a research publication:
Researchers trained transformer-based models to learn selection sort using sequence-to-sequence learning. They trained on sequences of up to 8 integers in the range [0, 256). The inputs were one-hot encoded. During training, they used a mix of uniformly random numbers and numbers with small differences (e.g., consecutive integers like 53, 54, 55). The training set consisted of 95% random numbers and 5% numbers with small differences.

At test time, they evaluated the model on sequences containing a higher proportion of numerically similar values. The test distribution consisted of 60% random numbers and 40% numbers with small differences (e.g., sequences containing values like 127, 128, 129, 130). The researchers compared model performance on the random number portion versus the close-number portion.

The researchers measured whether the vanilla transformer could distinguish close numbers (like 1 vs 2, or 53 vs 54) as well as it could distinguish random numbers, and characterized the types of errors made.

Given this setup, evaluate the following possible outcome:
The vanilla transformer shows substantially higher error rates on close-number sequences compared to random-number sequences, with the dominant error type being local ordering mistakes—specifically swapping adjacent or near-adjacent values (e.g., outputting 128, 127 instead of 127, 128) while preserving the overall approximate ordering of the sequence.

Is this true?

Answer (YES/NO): NO